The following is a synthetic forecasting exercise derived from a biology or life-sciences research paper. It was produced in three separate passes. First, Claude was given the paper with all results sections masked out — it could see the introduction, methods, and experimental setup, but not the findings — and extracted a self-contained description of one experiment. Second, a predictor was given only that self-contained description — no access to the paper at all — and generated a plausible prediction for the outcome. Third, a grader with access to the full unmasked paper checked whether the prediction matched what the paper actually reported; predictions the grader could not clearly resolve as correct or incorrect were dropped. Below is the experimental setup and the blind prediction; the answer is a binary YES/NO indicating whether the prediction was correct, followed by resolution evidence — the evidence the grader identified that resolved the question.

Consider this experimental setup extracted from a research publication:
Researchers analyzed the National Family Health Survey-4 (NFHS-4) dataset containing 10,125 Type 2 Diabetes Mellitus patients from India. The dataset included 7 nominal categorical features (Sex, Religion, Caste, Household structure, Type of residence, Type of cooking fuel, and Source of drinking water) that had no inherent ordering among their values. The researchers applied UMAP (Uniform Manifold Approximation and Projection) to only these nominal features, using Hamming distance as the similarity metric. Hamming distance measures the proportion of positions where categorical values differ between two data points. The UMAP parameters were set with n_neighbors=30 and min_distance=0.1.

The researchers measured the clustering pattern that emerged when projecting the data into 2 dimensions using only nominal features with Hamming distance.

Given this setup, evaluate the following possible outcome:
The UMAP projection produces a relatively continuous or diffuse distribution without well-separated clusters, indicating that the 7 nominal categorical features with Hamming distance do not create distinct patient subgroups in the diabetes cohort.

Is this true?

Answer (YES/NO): NO